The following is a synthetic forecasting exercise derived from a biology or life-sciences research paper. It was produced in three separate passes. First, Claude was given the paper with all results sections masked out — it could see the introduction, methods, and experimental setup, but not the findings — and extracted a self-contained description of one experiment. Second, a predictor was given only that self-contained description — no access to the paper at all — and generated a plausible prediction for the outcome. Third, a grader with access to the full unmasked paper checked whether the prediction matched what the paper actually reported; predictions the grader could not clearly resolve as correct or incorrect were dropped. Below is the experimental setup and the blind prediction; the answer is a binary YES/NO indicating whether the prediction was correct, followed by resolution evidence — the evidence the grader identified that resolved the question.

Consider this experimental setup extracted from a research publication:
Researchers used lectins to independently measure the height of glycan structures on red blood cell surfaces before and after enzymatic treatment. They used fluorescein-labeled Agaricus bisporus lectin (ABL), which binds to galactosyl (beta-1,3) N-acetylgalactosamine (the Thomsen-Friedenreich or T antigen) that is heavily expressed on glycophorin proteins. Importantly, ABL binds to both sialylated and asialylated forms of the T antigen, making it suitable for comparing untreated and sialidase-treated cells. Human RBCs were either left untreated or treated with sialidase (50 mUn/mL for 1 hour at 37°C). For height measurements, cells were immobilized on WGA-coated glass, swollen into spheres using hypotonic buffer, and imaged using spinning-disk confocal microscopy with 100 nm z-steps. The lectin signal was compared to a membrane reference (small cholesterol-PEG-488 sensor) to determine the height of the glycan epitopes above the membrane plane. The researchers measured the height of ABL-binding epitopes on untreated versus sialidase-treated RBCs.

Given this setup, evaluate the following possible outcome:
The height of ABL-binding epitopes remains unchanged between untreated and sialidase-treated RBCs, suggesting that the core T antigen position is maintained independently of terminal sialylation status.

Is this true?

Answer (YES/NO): NO